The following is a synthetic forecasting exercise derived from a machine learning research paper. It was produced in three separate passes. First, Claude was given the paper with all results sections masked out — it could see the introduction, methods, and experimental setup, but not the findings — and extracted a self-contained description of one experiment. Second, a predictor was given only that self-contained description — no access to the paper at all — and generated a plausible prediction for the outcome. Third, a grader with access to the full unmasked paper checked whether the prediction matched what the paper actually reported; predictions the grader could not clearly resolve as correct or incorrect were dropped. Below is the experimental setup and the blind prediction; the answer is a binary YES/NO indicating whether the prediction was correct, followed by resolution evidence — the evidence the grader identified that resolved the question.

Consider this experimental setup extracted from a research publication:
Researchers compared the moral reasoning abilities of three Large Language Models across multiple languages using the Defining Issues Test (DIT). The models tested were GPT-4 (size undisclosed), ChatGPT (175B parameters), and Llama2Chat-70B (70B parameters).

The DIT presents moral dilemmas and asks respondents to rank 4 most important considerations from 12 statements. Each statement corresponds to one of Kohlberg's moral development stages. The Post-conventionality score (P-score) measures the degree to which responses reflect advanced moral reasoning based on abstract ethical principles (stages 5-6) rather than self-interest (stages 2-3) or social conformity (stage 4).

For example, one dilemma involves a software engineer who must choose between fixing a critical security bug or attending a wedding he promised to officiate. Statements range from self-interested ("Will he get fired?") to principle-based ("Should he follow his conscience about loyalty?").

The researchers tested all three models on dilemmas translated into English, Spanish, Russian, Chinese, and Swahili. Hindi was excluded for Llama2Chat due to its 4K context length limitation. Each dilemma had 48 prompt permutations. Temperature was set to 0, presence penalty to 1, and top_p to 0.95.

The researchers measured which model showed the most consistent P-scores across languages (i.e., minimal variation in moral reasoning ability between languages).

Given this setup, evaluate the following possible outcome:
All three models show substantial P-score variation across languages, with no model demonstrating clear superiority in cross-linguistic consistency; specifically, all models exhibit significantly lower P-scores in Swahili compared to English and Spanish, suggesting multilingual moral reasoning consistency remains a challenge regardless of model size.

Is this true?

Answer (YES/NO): NO